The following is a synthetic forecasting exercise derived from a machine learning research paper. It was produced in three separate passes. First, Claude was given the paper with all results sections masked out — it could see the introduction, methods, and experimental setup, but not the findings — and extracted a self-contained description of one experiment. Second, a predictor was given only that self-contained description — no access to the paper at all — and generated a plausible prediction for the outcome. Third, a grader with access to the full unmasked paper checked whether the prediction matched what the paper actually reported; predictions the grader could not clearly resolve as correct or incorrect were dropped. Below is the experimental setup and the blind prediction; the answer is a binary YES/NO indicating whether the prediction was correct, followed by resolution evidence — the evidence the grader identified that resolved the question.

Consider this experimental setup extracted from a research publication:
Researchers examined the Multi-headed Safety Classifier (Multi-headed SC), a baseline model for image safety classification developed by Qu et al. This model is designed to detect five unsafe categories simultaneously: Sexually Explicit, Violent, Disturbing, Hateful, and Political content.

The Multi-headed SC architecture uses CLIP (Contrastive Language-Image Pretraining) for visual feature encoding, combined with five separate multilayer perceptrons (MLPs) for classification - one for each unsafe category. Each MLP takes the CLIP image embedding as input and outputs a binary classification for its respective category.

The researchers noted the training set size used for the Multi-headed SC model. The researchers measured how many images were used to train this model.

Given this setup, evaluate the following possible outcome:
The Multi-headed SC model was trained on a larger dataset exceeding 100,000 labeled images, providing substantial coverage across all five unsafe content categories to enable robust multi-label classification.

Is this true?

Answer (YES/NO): NO